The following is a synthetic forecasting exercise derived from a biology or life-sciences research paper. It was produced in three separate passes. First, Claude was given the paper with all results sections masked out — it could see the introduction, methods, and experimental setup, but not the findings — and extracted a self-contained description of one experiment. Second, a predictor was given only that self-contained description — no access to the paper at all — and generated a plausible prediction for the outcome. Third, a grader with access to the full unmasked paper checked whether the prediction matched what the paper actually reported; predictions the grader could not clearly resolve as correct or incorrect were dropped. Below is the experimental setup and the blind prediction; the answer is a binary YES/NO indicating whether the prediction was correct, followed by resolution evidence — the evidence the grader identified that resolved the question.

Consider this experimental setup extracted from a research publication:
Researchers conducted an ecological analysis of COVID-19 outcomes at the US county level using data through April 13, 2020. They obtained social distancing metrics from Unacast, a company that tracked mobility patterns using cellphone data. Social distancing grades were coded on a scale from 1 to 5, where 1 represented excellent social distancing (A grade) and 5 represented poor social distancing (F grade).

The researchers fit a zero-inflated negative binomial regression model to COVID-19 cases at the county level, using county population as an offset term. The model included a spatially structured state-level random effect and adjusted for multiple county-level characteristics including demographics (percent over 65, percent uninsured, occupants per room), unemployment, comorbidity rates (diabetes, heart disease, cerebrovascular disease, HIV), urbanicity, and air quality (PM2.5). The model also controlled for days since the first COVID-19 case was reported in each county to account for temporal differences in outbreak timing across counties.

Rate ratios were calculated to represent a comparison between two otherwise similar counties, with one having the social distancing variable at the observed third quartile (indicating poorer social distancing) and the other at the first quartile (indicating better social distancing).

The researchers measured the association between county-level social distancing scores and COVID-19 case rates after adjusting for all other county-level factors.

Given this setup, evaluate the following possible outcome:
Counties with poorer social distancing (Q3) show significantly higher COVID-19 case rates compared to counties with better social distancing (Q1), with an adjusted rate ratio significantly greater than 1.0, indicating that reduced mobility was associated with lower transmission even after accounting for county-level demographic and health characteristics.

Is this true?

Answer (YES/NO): NO